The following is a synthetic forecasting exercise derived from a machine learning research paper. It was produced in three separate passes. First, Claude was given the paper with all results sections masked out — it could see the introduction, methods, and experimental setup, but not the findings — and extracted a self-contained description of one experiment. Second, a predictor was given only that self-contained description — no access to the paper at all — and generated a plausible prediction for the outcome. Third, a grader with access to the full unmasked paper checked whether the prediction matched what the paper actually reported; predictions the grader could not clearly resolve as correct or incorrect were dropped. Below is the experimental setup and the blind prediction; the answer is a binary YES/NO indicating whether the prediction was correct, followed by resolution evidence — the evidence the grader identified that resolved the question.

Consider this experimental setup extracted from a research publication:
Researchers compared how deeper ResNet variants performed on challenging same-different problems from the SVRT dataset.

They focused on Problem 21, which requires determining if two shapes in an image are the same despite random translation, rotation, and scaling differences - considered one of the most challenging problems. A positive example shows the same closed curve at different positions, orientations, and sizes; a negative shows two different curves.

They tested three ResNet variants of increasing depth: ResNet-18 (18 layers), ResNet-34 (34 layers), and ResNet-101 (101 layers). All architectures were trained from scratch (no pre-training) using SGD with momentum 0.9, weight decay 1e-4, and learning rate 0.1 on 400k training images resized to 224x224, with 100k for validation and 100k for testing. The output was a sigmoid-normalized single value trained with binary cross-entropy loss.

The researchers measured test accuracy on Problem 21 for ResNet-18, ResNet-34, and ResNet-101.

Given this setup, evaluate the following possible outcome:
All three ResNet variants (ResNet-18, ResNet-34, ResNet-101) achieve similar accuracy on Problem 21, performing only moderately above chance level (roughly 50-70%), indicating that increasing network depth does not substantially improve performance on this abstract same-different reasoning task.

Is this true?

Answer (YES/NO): NO